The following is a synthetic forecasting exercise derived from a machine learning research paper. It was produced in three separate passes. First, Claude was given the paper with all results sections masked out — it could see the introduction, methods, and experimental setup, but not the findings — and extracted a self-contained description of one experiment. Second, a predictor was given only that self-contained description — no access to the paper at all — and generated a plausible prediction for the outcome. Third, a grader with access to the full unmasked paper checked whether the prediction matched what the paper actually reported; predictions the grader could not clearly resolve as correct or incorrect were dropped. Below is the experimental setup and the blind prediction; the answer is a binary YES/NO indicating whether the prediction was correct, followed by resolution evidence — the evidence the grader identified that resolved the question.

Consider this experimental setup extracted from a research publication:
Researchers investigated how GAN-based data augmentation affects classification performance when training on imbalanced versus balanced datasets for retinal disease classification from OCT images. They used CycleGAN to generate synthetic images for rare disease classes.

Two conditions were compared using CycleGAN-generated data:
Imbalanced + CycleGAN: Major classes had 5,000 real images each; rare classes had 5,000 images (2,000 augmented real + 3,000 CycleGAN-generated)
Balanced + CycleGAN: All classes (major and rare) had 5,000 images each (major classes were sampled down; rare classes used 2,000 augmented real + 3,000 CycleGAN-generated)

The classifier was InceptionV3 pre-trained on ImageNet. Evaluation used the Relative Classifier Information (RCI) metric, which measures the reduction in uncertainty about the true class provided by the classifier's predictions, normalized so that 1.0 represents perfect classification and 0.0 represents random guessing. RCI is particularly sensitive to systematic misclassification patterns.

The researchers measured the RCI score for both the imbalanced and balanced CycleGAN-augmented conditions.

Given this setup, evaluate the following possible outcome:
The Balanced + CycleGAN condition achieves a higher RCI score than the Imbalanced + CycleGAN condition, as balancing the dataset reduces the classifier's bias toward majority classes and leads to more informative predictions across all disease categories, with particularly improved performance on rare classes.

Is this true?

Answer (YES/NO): NO